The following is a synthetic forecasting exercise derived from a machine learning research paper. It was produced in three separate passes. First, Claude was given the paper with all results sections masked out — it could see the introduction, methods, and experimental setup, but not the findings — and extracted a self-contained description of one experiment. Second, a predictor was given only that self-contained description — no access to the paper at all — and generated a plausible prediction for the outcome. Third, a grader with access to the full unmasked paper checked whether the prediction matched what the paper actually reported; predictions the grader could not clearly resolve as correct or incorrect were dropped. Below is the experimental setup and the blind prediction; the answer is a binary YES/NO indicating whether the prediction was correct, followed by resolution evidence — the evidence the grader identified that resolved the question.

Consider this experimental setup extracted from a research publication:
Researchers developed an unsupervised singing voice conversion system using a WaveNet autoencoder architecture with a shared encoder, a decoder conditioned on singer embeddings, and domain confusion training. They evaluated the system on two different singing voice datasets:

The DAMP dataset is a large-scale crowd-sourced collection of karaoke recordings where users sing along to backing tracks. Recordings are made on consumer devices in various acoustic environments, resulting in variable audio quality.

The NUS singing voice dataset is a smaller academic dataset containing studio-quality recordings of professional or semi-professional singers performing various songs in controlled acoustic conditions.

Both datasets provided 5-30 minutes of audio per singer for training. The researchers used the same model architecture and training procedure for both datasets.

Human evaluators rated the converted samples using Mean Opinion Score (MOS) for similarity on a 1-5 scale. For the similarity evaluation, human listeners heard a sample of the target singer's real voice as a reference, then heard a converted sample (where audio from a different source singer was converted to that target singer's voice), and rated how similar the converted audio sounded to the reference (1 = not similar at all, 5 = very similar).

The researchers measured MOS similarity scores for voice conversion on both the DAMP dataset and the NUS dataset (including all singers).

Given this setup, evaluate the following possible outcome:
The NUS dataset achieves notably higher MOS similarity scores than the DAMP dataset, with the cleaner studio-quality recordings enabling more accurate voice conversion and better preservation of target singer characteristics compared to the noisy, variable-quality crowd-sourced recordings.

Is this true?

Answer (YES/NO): YES